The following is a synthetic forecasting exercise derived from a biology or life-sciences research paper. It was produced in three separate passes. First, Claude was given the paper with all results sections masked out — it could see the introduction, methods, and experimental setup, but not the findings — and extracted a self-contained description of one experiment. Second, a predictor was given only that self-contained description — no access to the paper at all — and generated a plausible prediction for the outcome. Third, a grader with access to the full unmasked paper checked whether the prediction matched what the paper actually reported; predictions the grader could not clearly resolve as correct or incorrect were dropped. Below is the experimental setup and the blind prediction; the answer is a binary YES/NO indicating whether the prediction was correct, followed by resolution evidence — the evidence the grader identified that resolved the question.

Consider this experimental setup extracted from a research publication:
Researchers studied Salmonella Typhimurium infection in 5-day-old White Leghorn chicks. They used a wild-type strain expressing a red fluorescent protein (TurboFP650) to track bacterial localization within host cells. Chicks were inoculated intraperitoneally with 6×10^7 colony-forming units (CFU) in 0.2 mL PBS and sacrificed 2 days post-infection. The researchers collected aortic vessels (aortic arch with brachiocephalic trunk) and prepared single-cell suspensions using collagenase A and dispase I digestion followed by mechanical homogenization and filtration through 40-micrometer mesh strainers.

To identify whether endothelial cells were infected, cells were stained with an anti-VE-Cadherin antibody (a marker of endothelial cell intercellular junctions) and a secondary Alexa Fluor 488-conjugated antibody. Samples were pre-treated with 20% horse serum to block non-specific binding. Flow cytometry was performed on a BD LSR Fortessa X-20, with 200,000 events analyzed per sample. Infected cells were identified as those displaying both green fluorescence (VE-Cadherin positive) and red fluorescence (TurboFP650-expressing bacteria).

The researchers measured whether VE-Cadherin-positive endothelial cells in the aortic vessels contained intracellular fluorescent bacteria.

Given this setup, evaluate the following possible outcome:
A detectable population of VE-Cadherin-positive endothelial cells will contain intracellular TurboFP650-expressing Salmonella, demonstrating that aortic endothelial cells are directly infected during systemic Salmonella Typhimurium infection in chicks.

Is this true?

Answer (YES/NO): NO